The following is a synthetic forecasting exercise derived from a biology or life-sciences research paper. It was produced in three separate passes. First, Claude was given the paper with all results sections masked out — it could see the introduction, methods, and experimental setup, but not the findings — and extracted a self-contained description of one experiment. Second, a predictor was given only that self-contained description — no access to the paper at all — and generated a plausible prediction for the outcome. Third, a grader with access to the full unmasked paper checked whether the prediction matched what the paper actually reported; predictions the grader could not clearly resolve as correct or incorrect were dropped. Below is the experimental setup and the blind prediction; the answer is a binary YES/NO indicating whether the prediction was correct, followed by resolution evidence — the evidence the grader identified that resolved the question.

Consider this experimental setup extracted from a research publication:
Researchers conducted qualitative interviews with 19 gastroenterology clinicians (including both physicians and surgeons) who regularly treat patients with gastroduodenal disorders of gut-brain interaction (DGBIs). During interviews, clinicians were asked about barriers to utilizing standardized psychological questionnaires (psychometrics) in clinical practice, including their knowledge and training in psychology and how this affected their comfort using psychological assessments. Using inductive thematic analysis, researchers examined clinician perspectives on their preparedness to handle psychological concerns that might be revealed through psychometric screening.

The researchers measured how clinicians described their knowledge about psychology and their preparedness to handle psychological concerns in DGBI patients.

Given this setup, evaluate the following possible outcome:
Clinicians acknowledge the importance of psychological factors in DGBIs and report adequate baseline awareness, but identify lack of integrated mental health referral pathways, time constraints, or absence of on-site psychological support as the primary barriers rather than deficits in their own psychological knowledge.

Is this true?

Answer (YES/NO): NO